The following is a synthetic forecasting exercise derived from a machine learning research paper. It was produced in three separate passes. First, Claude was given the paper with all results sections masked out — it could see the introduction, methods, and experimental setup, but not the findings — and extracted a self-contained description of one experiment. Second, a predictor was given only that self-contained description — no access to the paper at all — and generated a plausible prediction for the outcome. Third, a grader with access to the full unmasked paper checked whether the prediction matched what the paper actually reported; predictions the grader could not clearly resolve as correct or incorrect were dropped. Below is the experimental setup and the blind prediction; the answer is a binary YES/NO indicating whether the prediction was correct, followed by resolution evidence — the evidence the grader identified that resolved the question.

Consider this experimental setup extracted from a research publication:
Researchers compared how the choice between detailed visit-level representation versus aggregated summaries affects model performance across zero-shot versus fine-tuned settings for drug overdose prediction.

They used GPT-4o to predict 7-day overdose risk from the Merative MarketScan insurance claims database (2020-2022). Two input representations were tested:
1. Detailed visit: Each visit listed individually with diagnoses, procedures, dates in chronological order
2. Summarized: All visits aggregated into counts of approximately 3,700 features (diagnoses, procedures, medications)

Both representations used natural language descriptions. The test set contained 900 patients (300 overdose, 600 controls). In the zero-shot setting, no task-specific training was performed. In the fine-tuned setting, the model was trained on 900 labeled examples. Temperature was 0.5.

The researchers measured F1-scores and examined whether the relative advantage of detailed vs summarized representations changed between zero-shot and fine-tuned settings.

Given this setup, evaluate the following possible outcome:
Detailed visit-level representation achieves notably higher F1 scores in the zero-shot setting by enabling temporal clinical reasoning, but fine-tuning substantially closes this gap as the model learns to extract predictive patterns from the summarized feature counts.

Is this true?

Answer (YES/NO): NO